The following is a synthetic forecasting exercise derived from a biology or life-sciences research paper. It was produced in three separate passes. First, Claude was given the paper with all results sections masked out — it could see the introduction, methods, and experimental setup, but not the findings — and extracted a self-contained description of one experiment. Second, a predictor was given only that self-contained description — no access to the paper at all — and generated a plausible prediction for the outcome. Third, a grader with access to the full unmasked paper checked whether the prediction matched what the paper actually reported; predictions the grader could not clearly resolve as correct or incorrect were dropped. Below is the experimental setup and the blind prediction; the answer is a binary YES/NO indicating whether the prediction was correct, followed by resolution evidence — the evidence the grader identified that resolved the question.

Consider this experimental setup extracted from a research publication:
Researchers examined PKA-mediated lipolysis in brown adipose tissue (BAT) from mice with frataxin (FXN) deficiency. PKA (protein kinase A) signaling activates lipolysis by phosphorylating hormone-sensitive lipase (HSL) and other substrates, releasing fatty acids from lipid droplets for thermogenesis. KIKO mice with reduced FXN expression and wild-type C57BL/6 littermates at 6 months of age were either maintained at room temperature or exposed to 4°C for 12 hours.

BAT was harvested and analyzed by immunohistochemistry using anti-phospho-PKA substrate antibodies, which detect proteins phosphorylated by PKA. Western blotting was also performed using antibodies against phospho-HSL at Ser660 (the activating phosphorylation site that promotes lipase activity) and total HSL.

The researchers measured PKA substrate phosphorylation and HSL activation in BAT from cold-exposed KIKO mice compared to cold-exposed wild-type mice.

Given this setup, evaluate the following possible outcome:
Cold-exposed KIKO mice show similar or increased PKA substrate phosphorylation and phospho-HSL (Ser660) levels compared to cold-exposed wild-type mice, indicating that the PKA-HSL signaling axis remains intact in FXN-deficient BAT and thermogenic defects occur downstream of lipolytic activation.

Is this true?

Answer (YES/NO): NO